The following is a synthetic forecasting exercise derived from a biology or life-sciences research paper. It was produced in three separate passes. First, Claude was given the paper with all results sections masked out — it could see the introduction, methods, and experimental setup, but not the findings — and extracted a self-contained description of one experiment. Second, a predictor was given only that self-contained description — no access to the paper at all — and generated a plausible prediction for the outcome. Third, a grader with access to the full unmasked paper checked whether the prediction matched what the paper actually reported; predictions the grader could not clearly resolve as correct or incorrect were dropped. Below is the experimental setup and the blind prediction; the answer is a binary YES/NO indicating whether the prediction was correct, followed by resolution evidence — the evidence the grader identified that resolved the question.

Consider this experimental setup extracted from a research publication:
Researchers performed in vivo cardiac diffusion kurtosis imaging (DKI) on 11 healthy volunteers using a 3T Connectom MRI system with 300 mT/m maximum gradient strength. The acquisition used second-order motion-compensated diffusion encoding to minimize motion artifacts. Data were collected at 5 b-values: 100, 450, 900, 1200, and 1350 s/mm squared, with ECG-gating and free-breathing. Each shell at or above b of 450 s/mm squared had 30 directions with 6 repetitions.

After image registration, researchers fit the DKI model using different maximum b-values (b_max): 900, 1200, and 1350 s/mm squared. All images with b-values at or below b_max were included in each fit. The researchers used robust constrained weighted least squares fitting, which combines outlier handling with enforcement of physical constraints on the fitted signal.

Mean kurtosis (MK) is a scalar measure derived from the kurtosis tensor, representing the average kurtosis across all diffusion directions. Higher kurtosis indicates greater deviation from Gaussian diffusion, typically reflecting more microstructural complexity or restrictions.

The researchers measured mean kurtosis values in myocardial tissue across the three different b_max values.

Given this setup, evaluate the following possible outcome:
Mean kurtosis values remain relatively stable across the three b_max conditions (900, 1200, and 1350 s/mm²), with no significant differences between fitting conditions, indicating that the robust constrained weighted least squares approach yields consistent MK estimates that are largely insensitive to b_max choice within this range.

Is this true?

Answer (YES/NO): NO